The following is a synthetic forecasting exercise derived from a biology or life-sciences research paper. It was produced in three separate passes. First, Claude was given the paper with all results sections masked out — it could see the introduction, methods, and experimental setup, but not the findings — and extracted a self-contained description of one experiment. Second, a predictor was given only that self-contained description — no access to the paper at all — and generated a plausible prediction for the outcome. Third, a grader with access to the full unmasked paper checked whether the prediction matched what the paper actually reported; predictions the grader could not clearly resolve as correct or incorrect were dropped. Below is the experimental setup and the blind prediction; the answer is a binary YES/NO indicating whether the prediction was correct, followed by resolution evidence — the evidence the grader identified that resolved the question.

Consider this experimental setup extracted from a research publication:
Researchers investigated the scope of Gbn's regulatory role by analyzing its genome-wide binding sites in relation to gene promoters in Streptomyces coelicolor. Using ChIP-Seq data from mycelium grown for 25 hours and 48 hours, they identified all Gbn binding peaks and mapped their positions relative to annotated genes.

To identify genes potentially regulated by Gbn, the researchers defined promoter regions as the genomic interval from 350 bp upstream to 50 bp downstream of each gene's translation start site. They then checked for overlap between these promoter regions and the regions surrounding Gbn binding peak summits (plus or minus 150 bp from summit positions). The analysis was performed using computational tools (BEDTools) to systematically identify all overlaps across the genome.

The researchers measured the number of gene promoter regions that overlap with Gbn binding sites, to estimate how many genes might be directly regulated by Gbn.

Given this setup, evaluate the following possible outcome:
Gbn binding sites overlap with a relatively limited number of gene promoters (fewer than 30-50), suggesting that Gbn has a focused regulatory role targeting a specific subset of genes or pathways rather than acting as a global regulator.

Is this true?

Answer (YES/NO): NO